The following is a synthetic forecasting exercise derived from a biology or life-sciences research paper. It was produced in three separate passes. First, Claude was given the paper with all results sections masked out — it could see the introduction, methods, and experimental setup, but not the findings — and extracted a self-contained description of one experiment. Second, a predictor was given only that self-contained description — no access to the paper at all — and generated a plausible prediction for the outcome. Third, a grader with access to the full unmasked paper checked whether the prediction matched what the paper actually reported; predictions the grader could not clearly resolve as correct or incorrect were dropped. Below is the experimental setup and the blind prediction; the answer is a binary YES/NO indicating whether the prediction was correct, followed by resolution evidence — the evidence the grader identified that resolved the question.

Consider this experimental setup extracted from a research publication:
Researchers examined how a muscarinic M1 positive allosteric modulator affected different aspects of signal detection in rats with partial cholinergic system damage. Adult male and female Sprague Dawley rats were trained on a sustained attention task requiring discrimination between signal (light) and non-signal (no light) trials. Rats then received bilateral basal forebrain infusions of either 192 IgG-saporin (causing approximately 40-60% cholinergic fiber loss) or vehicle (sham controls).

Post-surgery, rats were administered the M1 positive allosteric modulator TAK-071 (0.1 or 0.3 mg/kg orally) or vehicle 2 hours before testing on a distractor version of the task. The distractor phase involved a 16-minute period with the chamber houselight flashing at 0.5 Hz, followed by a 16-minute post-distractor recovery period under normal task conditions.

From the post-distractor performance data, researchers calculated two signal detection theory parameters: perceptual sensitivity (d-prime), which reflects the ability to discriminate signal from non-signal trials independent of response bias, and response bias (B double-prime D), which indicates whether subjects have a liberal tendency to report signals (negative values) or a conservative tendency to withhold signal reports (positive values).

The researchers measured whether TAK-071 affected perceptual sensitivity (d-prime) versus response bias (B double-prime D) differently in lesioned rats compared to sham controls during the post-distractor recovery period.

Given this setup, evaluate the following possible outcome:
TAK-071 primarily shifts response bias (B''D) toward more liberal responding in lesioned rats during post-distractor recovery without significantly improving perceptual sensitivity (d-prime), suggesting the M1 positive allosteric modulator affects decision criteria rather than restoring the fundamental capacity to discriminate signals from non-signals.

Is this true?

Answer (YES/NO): NO